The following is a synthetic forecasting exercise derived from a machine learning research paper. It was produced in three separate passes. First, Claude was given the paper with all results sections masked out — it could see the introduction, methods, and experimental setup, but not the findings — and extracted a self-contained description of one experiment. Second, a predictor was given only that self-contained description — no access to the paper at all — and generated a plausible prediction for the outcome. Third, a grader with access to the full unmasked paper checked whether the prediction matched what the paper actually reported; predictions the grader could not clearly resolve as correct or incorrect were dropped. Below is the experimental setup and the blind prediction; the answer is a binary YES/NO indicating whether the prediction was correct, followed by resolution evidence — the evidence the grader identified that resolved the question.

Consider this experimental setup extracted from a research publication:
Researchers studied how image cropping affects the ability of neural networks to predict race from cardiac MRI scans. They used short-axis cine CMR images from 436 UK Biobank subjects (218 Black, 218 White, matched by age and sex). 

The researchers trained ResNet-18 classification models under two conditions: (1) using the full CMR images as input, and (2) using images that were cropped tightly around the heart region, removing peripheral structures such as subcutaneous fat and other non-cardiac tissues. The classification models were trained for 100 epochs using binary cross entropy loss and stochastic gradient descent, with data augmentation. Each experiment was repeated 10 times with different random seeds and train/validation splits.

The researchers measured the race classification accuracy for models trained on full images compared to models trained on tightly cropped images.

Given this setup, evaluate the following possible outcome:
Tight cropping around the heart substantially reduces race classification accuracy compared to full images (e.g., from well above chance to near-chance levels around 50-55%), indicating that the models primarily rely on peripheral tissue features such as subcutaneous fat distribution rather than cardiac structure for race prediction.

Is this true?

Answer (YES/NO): YES